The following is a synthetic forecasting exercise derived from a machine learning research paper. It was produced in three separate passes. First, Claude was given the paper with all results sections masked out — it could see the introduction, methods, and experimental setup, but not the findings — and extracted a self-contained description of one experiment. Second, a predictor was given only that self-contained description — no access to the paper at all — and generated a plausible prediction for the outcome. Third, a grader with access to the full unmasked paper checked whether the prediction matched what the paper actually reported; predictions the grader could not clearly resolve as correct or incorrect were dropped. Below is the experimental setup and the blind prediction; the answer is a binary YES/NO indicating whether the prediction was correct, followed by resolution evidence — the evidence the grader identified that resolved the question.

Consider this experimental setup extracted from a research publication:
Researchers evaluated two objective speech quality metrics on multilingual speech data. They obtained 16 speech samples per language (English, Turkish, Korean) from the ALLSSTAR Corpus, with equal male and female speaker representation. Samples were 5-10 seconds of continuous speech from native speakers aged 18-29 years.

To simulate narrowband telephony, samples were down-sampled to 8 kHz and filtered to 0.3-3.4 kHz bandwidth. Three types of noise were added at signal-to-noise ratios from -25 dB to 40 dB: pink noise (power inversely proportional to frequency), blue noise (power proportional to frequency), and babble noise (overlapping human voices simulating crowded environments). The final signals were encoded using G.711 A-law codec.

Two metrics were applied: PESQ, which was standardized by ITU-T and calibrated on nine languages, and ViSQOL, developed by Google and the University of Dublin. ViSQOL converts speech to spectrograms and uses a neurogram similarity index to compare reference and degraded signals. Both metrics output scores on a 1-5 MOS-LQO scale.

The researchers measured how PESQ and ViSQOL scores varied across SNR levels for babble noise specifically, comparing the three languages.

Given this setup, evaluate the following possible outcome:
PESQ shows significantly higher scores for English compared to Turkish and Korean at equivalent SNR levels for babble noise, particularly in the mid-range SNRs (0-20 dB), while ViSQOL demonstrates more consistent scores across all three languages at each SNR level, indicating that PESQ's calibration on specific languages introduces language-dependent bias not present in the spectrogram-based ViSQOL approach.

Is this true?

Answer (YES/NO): NO